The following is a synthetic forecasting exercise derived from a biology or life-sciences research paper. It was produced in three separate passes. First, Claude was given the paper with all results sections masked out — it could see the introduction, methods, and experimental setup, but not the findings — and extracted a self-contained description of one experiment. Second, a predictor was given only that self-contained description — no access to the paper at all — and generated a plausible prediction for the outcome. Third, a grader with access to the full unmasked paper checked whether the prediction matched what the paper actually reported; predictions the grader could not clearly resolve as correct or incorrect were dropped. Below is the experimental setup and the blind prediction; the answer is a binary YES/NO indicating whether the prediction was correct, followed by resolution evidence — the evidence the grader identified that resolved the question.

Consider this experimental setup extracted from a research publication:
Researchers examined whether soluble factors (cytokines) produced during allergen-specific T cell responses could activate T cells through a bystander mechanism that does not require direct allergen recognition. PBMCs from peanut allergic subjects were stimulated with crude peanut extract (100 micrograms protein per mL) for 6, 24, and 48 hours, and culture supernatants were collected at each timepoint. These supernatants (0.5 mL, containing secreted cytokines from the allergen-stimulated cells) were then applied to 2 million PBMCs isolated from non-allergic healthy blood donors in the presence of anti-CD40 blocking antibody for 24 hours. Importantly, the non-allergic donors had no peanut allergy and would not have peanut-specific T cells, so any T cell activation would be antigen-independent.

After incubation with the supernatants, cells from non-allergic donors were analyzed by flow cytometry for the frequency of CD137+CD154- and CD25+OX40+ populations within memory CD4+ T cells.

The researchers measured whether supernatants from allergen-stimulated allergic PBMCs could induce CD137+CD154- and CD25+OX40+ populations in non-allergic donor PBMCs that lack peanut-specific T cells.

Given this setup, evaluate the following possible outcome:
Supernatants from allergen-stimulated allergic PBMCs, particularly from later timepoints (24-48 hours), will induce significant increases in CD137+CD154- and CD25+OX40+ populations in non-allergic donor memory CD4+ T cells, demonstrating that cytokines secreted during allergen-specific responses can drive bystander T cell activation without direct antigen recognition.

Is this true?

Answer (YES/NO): YES